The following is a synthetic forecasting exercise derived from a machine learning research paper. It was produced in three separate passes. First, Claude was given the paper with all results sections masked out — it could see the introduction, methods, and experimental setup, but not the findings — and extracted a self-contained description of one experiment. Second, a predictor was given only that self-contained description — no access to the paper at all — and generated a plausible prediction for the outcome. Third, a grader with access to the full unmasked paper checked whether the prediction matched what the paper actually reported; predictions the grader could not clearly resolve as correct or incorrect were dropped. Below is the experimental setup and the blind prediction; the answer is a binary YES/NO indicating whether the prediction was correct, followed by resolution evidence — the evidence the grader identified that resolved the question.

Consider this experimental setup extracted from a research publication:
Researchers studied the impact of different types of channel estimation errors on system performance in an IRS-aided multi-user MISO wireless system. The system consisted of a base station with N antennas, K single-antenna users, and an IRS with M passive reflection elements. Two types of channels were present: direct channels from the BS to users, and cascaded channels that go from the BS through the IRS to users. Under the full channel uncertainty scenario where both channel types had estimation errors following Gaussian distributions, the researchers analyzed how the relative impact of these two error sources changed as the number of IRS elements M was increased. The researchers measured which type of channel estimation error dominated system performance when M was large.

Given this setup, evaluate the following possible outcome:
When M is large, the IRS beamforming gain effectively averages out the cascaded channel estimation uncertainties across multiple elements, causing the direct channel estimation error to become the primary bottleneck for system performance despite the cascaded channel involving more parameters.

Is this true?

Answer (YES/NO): NO